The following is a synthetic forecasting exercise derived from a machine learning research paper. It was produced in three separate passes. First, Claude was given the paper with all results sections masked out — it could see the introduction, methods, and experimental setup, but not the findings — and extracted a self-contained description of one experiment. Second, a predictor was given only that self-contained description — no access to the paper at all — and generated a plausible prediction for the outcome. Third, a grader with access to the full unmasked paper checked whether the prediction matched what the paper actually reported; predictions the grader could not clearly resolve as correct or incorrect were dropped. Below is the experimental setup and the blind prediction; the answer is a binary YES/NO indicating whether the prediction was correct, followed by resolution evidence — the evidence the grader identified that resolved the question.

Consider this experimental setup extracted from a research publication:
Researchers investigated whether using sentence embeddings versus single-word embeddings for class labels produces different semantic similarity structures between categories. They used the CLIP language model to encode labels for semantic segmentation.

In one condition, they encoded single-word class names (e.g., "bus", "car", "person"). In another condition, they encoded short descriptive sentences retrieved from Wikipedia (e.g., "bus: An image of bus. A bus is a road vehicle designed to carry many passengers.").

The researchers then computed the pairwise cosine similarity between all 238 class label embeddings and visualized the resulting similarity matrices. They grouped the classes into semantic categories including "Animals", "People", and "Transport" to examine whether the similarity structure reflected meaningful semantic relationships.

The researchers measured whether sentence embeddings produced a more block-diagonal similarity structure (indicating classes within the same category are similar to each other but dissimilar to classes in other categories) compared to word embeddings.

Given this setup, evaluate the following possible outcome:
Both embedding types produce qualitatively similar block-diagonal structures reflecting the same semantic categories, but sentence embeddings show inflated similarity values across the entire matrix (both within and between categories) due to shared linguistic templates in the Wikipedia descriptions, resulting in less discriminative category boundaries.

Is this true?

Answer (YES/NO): NO